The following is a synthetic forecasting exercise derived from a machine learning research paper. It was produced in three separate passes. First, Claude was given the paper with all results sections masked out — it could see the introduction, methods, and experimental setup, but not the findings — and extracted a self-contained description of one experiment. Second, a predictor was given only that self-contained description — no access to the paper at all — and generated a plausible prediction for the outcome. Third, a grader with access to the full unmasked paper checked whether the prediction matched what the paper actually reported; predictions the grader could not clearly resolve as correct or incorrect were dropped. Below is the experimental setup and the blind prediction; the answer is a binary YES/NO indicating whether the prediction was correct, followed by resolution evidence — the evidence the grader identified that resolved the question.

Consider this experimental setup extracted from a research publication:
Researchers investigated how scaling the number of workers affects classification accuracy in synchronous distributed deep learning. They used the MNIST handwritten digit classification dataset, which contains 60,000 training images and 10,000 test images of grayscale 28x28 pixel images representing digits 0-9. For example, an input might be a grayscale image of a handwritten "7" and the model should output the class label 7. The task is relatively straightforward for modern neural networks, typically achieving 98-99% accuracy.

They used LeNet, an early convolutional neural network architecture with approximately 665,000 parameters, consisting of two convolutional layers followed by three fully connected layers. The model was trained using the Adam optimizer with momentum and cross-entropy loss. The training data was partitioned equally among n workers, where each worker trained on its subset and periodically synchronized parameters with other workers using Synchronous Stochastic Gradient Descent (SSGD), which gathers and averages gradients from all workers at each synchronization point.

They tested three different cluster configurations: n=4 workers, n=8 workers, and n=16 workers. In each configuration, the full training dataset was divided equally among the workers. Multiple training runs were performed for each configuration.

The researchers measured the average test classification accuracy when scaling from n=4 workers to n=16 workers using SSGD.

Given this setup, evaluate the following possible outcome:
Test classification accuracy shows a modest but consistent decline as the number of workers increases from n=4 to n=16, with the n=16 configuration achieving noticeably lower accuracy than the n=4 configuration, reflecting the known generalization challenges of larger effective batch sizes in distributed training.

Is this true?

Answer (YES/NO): YES